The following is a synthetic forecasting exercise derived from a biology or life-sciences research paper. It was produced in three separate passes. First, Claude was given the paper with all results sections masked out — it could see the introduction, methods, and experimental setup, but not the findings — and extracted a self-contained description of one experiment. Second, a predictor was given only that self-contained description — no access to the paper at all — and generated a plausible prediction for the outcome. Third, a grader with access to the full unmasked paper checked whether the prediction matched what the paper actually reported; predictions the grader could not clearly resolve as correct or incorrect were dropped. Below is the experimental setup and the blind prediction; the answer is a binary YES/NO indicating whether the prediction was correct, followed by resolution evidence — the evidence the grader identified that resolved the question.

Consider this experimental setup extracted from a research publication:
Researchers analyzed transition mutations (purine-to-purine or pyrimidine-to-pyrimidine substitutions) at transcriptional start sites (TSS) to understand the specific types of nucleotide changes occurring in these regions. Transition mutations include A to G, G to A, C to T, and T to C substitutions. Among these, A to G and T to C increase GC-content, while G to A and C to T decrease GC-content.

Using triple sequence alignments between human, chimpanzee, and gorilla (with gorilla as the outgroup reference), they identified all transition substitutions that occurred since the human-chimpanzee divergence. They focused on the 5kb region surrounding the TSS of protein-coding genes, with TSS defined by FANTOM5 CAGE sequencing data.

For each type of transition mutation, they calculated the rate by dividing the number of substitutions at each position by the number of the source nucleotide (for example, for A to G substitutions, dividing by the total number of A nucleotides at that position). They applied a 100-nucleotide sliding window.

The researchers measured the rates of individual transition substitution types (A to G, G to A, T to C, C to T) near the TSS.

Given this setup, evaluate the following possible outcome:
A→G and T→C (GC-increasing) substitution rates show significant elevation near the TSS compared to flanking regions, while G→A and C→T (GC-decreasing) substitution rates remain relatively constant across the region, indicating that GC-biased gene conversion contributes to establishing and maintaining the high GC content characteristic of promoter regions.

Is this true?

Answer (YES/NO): NO